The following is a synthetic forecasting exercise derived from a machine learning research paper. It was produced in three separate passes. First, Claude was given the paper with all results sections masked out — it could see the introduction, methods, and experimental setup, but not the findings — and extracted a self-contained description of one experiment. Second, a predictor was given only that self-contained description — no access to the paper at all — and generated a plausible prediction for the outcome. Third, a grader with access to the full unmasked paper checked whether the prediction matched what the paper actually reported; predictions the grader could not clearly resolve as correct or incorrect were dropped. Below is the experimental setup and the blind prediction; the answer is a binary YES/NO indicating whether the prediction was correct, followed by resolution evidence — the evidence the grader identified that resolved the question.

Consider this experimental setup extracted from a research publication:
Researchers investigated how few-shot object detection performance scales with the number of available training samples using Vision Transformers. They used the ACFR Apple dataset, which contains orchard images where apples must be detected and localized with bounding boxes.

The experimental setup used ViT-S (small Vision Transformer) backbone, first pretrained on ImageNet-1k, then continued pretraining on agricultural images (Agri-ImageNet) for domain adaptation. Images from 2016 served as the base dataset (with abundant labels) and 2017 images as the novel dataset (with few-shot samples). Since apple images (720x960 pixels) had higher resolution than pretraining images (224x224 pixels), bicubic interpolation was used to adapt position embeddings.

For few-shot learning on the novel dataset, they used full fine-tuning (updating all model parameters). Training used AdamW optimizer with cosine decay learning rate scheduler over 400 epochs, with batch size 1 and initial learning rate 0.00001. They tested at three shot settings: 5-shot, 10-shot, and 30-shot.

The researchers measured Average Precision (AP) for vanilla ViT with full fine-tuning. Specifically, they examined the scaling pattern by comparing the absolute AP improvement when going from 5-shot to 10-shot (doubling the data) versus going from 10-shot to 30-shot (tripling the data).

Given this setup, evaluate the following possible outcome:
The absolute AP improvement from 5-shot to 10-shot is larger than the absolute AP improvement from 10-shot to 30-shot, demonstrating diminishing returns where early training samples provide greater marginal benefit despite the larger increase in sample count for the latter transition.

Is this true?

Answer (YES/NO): NO